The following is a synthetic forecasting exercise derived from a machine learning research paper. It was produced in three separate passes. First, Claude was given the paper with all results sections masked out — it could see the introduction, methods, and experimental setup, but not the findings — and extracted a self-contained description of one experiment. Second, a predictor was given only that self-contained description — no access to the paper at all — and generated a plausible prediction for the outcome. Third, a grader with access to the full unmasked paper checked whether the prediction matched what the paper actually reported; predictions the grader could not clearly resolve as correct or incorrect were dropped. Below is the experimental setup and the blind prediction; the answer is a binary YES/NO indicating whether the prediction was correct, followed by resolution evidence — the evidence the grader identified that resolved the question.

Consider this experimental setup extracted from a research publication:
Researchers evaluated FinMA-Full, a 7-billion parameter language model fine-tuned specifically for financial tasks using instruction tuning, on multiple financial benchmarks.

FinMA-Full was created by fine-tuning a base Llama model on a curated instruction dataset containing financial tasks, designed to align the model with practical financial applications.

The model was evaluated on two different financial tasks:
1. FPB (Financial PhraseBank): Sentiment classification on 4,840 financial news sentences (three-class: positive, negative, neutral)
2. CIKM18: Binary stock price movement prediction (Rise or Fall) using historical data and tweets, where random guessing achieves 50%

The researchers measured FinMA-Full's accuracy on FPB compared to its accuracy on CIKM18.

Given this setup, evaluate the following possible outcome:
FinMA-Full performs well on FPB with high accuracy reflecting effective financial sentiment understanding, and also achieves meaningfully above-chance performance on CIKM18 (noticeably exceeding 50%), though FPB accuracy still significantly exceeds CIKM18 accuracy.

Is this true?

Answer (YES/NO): NO